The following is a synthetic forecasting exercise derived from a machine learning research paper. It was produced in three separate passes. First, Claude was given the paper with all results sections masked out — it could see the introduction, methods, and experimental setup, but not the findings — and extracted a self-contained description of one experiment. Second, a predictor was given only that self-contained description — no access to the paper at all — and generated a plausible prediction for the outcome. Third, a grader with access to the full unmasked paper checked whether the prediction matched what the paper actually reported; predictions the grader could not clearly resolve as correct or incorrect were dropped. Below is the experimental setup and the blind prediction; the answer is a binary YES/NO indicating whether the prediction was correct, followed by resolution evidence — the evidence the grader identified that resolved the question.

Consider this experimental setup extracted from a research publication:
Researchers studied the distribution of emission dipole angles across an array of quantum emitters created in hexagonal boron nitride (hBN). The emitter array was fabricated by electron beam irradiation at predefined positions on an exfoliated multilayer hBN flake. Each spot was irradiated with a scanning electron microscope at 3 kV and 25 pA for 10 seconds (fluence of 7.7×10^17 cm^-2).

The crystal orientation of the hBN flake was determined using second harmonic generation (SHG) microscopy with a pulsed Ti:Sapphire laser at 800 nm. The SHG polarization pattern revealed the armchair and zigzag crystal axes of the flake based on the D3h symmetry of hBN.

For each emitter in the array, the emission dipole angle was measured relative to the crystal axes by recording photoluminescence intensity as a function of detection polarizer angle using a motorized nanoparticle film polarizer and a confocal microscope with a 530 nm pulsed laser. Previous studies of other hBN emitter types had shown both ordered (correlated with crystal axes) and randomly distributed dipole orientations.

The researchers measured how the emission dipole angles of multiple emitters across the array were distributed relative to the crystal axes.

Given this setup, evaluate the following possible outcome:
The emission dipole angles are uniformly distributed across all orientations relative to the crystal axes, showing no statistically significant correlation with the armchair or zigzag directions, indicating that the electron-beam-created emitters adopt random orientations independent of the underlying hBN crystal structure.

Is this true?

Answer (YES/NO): NO